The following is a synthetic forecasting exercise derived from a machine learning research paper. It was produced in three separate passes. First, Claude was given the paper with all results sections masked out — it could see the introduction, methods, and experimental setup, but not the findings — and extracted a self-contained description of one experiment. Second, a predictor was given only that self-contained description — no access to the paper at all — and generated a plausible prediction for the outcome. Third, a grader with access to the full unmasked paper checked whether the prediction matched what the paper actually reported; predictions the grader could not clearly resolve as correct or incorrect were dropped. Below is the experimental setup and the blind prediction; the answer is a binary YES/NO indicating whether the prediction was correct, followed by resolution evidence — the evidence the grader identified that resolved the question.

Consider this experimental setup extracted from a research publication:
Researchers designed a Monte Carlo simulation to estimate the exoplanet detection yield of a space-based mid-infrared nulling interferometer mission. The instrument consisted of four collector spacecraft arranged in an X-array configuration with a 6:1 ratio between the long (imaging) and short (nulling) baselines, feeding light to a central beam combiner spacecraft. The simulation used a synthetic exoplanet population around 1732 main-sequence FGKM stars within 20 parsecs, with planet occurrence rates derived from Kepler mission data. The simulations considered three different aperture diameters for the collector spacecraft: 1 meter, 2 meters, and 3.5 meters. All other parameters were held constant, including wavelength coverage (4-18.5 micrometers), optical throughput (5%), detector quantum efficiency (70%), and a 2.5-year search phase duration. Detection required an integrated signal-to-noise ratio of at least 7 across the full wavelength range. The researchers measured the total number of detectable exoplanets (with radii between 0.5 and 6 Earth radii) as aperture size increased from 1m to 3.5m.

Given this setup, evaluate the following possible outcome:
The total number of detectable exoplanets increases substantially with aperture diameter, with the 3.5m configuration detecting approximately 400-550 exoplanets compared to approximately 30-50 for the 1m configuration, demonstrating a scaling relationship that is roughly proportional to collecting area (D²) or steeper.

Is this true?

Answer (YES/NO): NO